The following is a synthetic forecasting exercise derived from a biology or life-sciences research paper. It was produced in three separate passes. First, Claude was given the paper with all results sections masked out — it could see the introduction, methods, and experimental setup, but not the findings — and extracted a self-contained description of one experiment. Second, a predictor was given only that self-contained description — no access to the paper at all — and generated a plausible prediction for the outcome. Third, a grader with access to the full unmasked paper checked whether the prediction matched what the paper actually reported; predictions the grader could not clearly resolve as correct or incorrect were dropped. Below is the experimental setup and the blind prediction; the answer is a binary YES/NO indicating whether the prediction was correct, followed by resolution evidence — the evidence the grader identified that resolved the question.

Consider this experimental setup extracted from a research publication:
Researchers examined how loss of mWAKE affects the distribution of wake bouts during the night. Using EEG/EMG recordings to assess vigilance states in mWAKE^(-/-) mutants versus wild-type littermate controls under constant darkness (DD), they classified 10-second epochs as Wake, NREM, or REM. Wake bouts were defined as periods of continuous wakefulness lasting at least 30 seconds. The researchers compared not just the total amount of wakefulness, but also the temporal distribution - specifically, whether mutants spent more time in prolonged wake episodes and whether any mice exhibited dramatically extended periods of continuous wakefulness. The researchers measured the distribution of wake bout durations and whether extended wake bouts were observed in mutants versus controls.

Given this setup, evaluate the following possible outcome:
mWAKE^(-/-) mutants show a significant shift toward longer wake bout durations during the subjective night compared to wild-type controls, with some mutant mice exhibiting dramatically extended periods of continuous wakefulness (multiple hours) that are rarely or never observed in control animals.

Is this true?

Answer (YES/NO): YES